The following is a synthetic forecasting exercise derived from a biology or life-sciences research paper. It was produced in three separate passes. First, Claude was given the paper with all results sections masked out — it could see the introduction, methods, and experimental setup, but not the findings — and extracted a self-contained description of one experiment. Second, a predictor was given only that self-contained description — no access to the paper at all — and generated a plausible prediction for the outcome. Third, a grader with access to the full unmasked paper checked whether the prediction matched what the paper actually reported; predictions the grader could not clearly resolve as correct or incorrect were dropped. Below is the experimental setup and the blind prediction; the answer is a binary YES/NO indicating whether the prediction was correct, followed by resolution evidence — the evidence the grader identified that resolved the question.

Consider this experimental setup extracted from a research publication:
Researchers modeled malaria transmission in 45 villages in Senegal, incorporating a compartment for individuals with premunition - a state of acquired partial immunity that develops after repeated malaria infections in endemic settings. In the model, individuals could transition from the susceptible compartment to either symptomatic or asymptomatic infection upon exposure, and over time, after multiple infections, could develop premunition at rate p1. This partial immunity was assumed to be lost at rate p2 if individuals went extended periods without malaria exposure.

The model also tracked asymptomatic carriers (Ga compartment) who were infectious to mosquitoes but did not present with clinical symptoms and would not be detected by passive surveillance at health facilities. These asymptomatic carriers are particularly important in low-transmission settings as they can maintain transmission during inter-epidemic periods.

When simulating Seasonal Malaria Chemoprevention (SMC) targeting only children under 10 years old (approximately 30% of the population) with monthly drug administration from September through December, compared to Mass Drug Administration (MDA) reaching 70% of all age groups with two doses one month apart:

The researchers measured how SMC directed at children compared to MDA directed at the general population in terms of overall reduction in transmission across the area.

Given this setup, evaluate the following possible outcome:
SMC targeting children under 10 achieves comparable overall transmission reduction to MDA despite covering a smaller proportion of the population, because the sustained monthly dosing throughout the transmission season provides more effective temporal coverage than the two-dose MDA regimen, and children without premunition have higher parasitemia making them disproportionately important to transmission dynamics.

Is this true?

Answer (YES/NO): NO